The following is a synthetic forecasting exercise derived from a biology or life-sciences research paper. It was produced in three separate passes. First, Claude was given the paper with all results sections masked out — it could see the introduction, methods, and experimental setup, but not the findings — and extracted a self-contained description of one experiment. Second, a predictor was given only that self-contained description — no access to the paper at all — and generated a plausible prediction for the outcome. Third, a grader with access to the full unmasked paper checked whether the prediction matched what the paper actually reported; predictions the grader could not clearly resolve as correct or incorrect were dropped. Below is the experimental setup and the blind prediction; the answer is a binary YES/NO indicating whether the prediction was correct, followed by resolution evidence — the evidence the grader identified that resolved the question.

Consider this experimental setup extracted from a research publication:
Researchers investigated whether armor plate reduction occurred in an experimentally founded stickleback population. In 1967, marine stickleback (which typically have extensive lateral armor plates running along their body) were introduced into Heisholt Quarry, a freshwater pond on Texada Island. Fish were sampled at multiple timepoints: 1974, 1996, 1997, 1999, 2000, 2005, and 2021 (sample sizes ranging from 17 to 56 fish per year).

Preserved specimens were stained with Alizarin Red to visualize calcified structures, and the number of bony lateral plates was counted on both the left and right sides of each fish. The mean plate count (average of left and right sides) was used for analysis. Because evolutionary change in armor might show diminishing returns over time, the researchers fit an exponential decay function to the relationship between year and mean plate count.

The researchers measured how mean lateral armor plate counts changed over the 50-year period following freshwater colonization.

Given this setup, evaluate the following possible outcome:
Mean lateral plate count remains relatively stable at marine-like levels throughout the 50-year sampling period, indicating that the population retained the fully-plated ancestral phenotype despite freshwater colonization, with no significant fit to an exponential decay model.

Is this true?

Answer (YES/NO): NO